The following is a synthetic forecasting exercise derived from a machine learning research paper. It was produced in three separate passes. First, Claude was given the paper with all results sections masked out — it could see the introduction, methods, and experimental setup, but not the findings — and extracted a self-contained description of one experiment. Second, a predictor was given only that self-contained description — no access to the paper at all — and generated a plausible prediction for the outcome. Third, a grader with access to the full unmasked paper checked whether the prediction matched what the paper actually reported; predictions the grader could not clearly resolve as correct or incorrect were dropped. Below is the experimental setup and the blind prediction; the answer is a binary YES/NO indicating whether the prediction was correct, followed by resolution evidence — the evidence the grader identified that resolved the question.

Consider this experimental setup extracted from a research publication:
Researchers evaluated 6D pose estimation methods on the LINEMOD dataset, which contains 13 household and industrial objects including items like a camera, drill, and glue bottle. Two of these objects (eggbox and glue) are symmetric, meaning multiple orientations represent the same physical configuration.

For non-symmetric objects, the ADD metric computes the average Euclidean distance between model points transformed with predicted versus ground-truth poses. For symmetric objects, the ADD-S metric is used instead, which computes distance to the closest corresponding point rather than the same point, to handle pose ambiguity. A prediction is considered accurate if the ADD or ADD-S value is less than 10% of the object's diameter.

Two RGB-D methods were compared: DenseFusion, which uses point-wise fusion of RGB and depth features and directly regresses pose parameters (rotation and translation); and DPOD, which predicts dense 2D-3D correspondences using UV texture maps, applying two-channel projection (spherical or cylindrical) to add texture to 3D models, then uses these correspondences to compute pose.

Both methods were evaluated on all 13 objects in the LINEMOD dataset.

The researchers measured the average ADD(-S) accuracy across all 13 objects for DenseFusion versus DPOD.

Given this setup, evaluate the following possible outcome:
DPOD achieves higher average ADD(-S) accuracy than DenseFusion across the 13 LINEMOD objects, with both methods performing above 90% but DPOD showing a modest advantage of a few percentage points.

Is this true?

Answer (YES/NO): NO